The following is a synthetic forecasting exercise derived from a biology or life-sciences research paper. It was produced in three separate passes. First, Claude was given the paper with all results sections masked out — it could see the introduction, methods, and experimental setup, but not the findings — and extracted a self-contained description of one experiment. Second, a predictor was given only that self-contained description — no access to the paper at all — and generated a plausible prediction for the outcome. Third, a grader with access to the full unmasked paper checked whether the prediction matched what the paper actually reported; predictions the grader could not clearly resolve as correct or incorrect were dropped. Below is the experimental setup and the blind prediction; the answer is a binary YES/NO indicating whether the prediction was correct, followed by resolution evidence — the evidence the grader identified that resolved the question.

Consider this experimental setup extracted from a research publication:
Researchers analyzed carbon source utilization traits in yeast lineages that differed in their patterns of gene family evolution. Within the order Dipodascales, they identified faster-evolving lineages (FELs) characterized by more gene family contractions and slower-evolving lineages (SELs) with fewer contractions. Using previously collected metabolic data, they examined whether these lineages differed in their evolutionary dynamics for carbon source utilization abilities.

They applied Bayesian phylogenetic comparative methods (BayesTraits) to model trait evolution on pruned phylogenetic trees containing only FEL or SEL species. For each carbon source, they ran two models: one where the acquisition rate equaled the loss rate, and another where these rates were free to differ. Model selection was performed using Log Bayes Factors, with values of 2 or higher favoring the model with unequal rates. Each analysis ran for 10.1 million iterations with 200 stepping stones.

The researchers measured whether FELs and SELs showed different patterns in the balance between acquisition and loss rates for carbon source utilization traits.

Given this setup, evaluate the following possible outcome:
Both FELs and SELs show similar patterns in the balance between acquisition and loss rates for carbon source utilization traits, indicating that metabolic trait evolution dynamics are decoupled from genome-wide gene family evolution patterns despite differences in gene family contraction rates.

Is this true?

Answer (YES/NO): NO